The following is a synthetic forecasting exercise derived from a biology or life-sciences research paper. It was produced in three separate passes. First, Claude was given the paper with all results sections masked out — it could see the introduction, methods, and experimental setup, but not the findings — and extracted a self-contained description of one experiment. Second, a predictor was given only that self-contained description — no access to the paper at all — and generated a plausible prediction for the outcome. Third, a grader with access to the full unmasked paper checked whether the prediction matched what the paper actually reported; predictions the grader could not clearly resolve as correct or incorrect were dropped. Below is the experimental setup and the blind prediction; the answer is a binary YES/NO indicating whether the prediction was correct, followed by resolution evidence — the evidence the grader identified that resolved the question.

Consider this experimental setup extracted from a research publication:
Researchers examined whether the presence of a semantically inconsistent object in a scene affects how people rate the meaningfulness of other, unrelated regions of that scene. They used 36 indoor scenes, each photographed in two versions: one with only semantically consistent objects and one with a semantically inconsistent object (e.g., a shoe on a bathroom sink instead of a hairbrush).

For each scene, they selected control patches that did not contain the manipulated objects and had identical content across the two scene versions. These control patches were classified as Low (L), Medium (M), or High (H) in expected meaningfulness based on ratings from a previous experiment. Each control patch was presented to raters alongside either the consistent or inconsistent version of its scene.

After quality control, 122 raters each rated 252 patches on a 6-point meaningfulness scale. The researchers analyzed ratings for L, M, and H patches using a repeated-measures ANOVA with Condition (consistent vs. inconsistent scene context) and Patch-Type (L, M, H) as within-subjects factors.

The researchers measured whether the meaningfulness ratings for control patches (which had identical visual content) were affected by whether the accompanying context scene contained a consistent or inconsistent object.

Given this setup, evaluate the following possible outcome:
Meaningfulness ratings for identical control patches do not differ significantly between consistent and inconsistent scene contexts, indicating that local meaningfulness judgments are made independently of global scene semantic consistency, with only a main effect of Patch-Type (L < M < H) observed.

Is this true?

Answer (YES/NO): YES